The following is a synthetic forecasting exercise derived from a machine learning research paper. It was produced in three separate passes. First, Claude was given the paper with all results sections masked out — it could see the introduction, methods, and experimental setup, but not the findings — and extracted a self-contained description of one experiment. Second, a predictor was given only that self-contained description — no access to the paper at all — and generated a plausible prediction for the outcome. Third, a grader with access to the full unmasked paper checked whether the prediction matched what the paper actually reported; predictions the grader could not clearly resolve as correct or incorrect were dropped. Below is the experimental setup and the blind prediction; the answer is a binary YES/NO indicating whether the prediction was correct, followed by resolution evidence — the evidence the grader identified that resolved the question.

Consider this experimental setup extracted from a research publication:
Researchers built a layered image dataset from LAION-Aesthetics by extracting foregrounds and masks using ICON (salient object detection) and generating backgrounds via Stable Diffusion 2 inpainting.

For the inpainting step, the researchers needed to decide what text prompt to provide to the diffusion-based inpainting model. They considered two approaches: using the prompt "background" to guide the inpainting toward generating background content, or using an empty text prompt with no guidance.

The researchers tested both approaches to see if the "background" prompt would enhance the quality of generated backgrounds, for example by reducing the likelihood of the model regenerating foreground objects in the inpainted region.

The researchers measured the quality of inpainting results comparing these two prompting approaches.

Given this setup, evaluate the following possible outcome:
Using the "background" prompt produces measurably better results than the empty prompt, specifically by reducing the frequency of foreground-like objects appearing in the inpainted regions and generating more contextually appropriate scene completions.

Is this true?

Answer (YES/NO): NO